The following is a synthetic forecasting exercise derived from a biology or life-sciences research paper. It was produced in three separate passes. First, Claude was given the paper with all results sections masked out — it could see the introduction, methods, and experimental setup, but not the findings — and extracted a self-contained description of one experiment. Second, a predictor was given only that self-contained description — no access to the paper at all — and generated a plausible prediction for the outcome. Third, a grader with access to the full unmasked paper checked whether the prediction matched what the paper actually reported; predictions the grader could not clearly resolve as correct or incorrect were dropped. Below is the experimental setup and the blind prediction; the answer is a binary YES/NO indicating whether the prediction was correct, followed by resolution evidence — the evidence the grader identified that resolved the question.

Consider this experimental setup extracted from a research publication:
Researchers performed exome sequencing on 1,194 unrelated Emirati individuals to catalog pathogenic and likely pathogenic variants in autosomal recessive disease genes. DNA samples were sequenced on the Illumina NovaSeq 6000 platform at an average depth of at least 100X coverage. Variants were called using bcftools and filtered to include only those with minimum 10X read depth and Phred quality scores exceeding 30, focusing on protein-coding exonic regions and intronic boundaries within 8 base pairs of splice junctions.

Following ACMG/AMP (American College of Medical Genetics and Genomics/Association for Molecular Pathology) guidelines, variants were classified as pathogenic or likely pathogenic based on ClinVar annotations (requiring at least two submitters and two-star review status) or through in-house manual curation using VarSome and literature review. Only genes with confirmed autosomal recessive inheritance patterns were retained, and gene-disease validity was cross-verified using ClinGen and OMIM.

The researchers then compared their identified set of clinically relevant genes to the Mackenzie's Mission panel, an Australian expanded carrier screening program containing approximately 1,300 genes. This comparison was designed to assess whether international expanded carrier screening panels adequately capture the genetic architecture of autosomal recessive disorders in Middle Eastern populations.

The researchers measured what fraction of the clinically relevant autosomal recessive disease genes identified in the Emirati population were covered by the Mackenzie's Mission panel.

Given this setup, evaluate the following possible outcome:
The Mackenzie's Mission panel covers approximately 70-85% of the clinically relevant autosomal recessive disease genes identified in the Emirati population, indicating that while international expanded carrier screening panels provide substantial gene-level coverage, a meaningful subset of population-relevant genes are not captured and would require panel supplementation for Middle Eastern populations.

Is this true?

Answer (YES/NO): YES